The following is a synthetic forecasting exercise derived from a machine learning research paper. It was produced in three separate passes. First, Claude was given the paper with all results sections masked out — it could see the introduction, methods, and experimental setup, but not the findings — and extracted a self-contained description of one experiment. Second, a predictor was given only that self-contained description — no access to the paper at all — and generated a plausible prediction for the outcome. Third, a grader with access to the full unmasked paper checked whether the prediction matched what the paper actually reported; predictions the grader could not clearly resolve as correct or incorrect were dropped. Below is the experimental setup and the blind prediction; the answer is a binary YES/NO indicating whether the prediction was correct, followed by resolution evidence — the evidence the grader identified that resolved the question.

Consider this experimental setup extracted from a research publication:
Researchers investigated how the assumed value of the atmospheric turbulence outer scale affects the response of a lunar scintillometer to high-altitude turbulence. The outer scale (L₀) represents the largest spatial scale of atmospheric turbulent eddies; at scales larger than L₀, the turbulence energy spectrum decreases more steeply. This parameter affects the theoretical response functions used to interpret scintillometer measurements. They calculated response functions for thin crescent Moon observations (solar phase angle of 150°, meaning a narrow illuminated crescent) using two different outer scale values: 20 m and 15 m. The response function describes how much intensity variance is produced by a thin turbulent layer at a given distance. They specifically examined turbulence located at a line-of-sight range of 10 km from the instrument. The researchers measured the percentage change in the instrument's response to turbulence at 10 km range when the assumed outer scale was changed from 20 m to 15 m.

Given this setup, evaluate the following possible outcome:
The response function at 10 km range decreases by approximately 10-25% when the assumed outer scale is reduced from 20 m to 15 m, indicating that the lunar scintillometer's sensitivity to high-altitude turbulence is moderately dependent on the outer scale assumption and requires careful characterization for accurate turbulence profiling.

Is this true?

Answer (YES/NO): YES